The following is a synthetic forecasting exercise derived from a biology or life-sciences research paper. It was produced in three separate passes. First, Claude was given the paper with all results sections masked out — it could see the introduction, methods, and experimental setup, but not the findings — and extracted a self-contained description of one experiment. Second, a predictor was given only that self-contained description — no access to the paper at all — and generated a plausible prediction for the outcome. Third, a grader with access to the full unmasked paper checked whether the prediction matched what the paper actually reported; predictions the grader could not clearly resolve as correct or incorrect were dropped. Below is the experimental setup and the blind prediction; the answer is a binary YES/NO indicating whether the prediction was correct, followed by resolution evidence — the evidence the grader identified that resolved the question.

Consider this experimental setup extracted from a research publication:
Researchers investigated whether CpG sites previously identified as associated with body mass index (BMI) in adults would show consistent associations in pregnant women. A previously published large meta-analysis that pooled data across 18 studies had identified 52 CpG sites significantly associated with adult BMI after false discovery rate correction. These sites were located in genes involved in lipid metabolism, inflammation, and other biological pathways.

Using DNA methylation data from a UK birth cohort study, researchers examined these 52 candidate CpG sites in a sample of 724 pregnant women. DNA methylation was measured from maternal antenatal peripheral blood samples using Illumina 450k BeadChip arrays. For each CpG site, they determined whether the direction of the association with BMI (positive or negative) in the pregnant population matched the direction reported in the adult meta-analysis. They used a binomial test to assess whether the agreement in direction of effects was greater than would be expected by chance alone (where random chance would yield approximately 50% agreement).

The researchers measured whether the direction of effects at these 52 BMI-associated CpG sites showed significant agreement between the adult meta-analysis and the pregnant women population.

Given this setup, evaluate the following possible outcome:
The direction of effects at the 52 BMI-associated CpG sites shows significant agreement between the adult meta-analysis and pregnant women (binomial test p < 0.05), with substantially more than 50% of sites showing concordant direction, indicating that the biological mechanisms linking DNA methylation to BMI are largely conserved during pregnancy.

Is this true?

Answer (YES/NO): YES